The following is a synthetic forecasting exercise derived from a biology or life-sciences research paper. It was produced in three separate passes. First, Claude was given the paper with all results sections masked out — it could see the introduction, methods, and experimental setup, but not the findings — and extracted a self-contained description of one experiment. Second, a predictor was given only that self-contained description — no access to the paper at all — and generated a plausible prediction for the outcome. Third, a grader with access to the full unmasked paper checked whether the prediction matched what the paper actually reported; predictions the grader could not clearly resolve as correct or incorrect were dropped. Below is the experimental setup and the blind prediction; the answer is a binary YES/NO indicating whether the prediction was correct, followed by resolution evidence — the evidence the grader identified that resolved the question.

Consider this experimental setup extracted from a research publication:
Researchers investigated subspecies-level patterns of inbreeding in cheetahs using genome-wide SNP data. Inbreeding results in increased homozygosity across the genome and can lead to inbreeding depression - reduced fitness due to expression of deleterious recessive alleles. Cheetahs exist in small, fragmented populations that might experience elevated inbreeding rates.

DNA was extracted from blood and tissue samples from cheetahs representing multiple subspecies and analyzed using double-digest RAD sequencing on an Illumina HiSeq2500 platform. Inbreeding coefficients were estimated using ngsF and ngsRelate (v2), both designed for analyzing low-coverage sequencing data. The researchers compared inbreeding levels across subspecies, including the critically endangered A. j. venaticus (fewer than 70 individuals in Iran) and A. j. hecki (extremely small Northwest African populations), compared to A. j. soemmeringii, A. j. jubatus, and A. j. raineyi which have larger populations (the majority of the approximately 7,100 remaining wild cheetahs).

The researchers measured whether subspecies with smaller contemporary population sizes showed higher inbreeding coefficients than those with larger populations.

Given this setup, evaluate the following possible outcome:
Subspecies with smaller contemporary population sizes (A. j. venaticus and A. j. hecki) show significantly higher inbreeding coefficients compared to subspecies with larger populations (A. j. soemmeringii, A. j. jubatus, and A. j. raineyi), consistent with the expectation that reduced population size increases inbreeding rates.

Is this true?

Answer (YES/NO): YES